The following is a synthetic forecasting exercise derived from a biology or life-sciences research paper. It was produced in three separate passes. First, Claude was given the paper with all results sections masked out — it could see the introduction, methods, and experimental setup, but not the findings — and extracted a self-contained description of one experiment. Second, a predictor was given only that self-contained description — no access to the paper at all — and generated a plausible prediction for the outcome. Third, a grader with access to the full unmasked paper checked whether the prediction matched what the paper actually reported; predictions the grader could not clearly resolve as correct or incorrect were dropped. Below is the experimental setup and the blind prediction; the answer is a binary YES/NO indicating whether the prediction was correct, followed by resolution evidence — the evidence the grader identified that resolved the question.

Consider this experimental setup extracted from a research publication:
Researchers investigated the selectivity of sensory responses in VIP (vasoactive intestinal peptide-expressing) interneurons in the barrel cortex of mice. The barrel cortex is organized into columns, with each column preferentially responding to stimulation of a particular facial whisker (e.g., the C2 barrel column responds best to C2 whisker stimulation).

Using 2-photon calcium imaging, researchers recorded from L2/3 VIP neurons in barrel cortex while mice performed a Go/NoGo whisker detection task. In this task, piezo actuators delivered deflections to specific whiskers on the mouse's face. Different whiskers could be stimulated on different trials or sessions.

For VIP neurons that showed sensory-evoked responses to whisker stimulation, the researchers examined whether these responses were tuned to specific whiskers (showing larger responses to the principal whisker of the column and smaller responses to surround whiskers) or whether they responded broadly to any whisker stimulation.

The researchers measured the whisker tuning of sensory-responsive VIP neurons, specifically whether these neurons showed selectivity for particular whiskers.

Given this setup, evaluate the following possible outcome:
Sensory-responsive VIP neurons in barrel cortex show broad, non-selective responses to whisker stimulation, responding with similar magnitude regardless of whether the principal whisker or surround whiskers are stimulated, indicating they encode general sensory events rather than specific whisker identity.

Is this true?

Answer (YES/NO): NO